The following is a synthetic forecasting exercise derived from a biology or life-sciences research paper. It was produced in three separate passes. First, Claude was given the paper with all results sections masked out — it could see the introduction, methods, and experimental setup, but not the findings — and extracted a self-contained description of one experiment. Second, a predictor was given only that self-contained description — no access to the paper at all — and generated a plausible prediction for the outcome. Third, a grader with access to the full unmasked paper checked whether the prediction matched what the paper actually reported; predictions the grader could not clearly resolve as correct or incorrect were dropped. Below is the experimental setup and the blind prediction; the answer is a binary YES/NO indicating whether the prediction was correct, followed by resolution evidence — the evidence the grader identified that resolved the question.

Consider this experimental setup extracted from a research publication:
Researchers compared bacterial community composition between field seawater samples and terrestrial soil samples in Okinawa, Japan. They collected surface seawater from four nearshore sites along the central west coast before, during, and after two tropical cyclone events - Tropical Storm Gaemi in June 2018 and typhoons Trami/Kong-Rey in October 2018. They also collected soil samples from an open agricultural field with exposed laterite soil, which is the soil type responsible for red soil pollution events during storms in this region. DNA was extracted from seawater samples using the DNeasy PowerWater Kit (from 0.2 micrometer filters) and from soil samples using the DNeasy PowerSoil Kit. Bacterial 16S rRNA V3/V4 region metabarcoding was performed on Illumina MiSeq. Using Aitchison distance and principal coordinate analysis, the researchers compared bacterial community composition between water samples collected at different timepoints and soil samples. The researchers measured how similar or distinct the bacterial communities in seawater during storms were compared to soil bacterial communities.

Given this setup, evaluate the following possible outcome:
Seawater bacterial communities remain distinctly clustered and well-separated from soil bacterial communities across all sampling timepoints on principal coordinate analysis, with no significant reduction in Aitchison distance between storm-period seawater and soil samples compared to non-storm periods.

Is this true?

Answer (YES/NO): NO